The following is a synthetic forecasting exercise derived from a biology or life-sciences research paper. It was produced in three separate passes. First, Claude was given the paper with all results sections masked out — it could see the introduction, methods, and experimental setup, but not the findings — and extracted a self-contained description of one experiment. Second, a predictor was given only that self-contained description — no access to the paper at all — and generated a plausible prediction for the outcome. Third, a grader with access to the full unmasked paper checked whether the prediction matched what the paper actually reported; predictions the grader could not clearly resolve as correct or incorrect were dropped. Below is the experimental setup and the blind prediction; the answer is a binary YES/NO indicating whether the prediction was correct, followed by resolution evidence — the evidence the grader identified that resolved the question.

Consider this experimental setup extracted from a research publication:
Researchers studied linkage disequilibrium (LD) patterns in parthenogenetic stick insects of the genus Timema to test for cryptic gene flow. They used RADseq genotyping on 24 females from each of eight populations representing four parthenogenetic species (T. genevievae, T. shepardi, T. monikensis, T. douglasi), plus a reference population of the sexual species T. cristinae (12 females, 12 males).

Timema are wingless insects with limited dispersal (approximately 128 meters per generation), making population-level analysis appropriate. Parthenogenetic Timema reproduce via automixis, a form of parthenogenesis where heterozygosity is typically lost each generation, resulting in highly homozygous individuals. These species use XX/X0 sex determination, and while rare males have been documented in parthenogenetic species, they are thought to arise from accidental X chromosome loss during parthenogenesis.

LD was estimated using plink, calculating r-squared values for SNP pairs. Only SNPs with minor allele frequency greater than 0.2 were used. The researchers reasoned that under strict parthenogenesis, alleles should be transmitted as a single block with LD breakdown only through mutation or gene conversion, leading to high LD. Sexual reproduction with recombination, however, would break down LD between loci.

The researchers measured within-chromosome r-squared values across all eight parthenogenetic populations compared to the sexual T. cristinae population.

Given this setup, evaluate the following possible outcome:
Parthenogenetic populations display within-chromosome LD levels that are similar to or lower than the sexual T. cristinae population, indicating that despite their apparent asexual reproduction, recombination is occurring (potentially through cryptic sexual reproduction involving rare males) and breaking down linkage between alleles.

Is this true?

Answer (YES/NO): NO